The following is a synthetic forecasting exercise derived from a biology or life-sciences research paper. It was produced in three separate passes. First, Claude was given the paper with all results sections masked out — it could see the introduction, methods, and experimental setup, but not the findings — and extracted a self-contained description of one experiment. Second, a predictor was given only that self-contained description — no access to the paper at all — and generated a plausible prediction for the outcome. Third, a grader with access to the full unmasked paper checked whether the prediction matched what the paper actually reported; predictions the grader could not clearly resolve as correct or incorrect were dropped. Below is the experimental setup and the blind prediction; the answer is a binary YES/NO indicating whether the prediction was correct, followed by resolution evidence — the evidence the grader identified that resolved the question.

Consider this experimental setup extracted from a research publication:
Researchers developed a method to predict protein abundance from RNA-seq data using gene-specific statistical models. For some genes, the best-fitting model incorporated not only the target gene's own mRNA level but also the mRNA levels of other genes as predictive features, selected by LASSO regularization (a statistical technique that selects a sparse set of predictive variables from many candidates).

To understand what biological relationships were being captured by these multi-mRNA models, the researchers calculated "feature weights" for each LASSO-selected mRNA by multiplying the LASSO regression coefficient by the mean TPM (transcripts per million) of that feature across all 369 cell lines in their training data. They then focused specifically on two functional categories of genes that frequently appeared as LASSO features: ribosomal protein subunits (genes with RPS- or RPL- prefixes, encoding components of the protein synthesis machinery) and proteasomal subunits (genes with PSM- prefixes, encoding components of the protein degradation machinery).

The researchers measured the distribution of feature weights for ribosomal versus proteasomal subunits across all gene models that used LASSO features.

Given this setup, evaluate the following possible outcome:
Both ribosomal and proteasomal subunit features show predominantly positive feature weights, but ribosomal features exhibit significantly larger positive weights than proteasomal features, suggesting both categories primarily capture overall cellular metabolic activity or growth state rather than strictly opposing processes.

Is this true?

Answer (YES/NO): NO